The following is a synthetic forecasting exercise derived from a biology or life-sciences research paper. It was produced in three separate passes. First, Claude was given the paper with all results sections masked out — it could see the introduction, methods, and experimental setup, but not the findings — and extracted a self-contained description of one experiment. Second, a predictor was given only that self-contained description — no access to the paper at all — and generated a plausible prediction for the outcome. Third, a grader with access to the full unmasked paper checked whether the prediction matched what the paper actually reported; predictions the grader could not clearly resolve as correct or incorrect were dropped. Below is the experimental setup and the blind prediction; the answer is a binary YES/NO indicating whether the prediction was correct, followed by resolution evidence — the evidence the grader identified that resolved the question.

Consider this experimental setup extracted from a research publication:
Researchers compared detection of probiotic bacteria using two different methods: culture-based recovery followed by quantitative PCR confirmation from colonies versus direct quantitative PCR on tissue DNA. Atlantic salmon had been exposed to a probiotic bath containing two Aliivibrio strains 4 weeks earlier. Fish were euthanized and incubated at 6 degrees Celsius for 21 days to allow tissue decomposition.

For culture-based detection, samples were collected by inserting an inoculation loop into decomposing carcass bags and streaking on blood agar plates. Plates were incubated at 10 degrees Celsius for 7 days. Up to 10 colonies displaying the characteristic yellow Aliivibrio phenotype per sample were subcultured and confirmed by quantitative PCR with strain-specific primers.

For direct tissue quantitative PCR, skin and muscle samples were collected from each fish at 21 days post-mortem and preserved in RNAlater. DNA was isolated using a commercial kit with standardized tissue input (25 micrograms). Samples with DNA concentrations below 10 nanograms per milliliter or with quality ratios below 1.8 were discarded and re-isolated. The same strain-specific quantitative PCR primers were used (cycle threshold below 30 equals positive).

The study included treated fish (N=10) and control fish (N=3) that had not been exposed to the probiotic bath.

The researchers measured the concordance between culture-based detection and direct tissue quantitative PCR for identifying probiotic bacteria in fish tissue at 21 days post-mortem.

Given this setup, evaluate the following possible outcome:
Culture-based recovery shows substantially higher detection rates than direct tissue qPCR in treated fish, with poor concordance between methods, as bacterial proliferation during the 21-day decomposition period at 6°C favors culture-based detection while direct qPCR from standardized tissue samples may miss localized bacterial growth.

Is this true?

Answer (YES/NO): NO